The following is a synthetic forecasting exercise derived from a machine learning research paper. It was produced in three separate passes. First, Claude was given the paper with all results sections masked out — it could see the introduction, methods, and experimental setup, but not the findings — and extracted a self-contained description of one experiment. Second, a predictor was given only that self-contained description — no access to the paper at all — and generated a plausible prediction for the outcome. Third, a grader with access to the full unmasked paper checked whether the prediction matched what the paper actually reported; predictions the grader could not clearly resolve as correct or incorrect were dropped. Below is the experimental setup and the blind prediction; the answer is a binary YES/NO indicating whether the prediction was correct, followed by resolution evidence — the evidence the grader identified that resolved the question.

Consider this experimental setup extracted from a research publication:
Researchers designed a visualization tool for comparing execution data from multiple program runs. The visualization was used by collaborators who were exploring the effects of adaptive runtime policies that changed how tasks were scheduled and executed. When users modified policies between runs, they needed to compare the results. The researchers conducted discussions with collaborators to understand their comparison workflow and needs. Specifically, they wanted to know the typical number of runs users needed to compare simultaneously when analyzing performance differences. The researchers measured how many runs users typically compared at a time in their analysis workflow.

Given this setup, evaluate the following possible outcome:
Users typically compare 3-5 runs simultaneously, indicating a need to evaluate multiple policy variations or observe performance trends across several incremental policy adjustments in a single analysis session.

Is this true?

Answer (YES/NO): NO